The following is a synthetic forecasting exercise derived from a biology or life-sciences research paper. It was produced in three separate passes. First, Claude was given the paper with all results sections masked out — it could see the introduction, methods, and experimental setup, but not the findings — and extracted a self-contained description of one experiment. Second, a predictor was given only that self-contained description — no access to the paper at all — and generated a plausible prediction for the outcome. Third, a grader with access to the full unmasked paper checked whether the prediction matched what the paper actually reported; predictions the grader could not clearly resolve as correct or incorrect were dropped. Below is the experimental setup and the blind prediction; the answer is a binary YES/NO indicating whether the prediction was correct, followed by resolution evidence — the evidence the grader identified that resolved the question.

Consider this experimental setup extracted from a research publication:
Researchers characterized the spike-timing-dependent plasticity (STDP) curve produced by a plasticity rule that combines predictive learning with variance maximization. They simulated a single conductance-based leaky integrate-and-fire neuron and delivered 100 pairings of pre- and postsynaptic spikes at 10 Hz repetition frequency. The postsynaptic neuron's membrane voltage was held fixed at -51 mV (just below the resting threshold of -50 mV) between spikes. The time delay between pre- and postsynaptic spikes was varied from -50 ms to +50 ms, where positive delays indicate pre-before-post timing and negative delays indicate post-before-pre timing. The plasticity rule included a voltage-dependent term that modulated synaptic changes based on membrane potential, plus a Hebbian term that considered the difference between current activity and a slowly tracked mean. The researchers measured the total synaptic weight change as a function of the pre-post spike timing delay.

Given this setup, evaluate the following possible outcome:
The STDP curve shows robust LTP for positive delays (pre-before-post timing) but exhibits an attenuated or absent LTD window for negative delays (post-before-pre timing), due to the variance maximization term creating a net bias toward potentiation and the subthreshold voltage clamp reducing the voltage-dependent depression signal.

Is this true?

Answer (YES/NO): NO